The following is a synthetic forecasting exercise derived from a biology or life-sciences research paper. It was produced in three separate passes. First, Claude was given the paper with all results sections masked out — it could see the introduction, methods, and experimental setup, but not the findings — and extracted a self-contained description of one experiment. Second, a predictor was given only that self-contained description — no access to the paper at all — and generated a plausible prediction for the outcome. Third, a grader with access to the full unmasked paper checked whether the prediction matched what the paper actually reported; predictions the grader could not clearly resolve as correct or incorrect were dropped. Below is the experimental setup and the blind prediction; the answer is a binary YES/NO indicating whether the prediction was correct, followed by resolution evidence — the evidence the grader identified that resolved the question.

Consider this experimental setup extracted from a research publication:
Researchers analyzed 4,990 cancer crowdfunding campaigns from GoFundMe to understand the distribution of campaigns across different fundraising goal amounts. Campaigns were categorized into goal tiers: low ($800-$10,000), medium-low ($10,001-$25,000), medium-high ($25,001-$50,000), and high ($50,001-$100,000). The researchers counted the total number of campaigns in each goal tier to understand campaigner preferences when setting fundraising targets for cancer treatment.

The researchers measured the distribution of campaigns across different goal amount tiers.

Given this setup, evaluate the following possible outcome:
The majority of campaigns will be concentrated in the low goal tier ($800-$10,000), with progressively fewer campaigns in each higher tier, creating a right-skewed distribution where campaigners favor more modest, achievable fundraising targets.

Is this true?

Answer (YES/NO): YES